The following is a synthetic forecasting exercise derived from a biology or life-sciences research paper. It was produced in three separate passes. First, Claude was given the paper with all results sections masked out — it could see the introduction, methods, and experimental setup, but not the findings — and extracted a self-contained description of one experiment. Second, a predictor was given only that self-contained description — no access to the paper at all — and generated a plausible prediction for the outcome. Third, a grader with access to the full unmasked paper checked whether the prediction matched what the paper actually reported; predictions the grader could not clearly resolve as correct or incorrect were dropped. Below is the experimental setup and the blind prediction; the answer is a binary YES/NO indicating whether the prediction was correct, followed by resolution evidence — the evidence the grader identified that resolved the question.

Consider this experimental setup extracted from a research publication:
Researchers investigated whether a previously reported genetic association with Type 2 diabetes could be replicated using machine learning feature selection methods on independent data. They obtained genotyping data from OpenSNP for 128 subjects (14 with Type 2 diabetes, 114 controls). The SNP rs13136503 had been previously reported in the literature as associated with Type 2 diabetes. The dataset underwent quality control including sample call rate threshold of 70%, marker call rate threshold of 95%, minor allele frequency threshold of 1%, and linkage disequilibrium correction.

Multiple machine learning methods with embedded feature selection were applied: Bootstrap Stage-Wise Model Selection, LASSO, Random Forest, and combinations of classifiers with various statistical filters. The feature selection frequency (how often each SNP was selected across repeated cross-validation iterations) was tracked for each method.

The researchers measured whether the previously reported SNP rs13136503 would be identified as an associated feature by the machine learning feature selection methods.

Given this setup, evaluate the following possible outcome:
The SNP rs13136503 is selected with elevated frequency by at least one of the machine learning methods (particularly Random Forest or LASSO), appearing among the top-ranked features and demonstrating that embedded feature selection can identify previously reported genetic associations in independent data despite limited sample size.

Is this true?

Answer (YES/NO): YES